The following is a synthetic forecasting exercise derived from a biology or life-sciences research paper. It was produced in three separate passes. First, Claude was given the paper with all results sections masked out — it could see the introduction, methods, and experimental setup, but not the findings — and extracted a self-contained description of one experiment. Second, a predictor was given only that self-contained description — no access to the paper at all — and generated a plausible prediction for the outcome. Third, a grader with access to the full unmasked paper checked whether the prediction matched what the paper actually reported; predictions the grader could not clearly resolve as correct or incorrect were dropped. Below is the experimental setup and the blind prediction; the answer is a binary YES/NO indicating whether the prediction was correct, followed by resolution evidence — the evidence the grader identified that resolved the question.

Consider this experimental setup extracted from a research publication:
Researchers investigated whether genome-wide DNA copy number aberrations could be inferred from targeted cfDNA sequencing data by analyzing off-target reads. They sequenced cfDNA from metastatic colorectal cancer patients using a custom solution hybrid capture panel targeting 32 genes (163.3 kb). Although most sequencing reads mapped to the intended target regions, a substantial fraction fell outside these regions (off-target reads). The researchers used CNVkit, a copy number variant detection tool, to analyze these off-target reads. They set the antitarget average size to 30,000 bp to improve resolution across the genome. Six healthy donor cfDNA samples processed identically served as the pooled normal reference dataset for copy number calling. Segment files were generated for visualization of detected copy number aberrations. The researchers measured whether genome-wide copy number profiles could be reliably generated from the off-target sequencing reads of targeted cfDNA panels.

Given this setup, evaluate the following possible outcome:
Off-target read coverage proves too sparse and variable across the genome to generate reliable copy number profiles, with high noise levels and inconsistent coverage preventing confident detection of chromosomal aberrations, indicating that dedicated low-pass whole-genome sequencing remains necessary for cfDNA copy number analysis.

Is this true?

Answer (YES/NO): NO